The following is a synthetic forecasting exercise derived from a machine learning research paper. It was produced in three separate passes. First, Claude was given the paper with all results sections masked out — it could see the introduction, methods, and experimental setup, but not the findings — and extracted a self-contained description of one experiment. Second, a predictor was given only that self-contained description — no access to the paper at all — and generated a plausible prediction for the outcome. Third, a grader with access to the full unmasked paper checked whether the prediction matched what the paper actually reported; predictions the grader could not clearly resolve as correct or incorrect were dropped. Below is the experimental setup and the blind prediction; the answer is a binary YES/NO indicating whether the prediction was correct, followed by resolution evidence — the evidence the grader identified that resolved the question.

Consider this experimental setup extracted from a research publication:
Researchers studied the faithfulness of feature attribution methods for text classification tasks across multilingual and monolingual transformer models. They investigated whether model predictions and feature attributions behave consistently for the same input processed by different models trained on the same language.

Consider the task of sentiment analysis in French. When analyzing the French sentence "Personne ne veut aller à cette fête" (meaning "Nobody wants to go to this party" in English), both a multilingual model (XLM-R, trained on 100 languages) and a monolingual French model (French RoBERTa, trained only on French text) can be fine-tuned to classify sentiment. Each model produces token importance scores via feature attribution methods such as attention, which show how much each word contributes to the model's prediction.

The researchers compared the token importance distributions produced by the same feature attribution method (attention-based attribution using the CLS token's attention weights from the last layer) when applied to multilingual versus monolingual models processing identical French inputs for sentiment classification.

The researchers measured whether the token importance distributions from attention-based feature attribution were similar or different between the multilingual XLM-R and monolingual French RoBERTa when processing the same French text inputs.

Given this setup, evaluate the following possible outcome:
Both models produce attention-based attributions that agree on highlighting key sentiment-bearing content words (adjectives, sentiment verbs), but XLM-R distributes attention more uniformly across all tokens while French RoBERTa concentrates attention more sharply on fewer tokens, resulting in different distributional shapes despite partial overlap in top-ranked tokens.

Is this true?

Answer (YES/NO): NO